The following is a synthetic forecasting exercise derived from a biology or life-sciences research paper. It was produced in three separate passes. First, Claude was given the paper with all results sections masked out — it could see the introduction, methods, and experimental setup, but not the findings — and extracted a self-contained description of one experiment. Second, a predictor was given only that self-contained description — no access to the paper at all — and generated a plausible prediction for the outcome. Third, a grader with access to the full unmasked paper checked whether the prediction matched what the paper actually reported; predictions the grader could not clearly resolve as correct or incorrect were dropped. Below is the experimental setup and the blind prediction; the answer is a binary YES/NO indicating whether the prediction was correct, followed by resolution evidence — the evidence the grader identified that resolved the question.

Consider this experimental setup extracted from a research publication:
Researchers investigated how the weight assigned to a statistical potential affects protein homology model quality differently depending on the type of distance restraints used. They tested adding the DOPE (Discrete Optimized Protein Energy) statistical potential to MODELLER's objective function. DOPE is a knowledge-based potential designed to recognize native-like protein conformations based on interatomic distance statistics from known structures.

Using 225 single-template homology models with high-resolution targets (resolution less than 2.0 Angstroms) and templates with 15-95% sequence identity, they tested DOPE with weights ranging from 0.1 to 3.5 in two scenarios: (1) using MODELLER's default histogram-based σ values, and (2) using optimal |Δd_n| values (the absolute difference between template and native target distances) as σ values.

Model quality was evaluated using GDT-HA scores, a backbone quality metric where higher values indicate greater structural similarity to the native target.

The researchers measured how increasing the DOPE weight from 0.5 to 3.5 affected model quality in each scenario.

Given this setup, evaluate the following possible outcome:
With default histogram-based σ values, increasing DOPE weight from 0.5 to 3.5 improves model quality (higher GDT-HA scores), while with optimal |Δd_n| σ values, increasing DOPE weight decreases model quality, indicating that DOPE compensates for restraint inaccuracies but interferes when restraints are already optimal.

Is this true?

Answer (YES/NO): NO